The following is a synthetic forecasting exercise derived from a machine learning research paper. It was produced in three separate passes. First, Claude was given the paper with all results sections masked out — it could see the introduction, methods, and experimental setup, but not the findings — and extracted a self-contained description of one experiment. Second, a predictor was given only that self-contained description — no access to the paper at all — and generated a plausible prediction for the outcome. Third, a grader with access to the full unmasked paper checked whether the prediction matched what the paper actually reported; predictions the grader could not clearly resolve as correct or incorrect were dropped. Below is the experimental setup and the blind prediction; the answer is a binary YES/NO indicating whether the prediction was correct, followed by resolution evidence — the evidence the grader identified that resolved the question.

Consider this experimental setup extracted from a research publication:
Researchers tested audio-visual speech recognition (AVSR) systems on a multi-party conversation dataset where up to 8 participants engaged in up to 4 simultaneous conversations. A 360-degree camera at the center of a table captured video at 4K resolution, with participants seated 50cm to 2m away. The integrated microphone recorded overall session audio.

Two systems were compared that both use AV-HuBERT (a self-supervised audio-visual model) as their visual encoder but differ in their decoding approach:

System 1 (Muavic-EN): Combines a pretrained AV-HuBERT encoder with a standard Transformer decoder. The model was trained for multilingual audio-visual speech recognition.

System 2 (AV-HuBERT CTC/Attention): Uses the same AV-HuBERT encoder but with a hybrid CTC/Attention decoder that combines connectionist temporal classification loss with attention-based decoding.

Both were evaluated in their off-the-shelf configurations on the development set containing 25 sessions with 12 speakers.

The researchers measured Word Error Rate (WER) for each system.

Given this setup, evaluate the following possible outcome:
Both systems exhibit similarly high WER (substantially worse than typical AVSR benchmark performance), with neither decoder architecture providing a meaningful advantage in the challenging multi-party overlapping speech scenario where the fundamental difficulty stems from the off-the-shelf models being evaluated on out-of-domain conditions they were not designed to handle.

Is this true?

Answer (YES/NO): NO